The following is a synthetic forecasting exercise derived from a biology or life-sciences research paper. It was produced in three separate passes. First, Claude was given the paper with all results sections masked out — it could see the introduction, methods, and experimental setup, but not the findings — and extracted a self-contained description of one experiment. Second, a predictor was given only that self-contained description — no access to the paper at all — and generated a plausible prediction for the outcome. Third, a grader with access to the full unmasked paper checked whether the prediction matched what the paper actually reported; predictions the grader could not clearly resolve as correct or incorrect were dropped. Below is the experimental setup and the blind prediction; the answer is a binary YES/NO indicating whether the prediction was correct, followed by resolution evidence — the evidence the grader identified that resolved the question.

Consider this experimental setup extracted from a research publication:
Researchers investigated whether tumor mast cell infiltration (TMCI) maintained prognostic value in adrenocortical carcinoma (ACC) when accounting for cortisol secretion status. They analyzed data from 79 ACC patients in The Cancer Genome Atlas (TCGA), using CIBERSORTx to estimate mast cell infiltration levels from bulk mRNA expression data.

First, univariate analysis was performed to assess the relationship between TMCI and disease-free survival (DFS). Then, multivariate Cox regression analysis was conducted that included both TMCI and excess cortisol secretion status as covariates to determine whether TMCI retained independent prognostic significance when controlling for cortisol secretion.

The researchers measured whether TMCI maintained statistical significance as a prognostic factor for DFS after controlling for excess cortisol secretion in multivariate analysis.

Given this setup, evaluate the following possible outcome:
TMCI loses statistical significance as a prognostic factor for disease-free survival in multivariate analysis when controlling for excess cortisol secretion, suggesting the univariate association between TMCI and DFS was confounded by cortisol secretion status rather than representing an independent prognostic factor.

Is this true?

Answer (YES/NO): NO